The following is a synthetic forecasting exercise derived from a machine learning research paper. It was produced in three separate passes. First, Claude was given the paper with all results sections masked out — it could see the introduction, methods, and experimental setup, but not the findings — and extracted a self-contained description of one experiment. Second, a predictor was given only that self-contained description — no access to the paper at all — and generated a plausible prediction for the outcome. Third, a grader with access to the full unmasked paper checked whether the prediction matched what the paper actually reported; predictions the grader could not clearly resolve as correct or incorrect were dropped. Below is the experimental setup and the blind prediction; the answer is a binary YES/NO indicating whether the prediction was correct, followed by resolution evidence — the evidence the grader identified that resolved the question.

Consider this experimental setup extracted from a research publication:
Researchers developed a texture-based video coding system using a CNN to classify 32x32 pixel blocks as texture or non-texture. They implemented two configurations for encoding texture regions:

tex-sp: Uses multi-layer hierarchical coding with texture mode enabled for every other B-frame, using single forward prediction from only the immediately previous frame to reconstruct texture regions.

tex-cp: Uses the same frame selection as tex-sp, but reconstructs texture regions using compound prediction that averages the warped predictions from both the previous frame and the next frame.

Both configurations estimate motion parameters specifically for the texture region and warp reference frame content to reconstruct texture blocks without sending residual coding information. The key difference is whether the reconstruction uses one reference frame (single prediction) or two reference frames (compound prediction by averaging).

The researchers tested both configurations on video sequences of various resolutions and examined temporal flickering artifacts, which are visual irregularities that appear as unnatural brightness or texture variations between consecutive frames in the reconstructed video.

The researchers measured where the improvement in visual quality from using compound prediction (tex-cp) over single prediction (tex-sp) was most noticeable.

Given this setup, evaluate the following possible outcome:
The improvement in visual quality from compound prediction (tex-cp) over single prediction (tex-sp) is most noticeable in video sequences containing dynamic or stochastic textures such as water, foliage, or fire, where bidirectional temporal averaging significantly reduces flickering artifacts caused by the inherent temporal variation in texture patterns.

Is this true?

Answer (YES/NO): NO